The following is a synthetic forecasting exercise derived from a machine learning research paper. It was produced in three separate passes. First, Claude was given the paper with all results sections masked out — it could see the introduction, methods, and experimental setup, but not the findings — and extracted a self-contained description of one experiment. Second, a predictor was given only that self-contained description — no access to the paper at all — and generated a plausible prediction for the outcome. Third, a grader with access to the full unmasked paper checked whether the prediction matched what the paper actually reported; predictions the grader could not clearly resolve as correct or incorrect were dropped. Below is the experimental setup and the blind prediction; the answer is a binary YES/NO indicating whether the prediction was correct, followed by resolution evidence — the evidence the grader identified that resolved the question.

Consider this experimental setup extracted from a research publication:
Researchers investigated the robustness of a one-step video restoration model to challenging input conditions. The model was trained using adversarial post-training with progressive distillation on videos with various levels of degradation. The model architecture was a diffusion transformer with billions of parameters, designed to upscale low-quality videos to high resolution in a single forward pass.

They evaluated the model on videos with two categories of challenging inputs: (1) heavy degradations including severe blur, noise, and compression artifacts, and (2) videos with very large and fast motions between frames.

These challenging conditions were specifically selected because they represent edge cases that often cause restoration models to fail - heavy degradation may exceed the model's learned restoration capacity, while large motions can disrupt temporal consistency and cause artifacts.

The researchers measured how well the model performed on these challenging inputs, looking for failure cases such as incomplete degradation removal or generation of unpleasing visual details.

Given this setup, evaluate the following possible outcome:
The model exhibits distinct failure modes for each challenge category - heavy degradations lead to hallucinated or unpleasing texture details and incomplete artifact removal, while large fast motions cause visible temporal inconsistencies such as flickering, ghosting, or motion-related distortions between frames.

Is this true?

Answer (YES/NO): NO